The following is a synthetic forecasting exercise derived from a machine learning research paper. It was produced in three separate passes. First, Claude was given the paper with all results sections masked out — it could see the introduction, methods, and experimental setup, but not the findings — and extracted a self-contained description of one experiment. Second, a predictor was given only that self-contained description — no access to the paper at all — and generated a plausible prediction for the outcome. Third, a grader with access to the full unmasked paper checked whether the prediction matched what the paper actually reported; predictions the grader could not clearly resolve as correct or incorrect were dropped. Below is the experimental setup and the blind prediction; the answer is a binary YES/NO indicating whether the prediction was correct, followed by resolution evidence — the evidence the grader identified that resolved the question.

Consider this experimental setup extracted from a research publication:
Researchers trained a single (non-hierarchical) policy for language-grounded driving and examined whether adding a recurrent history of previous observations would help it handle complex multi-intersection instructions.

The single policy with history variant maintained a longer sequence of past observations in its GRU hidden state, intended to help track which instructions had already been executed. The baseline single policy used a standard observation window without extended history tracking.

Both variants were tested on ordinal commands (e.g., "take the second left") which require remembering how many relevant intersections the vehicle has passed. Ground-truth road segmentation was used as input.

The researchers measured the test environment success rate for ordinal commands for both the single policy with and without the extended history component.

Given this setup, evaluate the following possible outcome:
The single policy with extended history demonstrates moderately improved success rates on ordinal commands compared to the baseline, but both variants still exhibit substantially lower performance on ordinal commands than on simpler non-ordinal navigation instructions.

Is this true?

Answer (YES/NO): NO